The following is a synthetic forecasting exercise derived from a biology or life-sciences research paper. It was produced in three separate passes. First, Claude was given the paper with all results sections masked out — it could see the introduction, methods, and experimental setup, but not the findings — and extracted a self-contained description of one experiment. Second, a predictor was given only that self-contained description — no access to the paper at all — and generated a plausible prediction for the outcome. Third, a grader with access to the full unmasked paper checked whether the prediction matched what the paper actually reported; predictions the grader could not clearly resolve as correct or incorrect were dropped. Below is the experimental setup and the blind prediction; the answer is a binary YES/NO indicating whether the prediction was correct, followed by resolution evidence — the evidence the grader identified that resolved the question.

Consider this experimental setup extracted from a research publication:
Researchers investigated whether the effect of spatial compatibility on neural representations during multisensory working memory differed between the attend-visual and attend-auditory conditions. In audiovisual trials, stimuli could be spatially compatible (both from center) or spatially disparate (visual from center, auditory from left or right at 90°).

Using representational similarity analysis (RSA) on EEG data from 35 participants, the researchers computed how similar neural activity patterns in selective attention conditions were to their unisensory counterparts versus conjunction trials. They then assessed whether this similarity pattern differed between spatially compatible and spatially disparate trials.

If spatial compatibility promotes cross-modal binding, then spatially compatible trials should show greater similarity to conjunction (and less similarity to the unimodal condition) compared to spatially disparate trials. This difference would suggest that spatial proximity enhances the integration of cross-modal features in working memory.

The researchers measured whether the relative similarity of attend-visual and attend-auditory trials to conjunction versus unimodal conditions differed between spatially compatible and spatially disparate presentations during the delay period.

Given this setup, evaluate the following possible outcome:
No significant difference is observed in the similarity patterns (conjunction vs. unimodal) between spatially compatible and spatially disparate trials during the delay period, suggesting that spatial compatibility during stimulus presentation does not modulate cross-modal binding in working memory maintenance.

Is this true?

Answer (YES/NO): NO